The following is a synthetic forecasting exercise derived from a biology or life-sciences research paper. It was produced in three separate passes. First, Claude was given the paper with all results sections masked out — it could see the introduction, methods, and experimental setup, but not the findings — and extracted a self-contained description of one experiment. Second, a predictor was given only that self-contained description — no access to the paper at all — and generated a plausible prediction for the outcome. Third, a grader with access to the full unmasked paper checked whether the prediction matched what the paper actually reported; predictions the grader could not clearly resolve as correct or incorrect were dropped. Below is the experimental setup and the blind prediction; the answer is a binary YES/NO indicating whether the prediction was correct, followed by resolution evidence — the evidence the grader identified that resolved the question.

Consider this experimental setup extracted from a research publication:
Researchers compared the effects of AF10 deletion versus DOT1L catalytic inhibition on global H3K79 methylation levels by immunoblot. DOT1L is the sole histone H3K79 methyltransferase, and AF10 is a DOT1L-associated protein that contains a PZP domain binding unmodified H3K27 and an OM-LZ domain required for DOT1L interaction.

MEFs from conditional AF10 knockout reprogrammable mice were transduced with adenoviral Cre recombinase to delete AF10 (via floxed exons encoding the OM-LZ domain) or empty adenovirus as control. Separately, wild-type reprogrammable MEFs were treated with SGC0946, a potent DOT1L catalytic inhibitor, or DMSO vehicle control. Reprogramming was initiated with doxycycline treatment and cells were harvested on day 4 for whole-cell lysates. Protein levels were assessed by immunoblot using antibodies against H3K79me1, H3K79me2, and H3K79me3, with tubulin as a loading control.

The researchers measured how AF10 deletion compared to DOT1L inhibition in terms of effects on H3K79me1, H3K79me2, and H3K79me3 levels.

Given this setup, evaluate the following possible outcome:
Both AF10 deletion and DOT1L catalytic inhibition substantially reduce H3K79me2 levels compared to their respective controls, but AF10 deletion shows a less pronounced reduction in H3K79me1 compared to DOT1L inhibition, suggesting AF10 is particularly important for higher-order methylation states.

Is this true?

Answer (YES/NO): YES